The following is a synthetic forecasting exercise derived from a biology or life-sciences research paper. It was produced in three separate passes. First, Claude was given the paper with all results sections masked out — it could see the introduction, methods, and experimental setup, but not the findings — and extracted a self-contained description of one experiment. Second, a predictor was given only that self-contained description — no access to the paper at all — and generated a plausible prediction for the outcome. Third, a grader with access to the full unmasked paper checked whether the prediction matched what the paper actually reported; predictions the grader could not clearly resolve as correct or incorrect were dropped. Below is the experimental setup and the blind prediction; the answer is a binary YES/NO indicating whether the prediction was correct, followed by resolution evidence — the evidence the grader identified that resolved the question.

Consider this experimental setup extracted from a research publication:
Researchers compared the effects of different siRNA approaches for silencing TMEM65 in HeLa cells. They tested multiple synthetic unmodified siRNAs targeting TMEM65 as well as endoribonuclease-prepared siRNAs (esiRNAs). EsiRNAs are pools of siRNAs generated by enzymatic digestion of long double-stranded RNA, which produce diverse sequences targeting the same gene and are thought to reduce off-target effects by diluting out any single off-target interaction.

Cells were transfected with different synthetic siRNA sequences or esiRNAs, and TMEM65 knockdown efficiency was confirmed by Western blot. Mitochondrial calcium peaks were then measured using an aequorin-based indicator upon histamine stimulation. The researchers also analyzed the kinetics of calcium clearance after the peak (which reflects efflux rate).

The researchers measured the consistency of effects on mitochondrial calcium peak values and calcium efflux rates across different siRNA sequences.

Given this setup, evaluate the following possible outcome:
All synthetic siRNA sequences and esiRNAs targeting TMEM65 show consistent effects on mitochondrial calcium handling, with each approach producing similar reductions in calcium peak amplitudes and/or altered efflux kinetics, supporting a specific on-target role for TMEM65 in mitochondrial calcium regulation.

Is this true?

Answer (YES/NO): NO